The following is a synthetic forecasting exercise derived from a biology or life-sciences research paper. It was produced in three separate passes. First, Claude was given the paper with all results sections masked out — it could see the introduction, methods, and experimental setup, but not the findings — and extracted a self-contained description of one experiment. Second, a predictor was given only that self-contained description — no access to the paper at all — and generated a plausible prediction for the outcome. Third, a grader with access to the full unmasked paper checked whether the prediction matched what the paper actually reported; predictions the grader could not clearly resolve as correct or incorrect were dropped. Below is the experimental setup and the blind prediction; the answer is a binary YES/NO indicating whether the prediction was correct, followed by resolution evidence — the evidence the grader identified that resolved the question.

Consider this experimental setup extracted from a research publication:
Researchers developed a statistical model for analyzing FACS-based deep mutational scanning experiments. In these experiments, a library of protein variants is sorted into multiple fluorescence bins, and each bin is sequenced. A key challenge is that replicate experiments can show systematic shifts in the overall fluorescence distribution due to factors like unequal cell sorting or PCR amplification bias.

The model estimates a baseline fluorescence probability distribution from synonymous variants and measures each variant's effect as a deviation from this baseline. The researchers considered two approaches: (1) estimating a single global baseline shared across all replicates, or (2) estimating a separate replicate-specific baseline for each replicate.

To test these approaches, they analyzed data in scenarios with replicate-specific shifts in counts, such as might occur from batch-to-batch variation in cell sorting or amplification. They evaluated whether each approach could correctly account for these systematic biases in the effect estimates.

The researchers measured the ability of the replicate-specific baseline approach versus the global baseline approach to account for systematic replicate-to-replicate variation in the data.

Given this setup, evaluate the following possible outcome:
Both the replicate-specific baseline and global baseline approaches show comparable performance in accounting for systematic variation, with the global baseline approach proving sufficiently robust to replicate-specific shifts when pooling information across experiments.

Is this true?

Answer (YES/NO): NO